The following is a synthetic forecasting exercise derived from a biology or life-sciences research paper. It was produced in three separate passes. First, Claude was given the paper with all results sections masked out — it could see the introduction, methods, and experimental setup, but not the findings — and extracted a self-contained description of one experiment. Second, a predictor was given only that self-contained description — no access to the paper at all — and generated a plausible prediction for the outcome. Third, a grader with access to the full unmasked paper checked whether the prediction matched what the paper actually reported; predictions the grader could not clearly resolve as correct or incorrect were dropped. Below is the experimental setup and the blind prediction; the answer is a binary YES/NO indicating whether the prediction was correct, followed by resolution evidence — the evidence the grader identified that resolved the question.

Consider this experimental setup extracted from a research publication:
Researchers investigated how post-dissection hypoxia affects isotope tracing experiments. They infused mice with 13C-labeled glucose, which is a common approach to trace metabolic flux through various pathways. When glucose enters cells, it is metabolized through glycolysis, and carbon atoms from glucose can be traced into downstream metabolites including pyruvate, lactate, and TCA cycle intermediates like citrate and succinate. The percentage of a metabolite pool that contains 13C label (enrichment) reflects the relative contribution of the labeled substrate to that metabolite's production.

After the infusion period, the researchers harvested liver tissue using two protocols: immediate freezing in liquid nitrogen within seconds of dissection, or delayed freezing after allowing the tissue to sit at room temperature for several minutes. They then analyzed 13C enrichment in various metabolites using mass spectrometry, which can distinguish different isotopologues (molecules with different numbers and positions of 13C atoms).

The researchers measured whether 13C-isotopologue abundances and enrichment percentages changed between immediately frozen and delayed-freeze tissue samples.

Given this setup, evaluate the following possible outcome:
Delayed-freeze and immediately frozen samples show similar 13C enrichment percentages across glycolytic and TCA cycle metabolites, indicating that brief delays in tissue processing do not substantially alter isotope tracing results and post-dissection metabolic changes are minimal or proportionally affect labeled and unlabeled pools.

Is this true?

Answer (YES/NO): NO